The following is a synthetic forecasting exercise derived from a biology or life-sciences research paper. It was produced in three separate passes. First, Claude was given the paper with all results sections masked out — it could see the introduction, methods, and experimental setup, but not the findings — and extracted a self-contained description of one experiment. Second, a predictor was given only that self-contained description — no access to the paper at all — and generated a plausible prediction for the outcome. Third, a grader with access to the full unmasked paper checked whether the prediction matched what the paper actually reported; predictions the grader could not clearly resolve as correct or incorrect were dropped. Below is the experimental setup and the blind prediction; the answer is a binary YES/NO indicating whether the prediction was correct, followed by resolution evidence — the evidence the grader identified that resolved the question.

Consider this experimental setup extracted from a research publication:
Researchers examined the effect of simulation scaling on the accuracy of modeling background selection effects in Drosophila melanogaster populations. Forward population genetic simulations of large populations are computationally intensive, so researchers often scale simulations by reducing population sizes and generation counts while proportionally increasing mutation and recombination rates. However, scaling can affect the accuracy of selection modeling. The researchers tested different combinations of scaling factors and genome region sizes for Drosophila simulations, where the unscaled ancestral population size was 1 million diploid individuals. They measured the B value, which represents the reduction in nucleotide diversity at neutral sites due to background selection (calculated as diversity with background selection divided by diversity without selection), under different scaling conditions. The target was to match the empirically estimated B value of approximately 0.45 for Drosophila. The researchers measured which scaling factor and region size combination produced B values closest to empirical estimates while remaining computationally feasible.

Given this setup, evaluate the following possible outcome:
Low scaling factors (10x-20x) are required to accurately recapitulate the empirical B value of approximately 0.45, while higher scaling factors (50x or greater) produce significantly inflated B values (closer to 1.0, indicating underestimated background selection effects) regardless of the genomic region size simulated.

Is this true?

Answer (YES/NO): NO